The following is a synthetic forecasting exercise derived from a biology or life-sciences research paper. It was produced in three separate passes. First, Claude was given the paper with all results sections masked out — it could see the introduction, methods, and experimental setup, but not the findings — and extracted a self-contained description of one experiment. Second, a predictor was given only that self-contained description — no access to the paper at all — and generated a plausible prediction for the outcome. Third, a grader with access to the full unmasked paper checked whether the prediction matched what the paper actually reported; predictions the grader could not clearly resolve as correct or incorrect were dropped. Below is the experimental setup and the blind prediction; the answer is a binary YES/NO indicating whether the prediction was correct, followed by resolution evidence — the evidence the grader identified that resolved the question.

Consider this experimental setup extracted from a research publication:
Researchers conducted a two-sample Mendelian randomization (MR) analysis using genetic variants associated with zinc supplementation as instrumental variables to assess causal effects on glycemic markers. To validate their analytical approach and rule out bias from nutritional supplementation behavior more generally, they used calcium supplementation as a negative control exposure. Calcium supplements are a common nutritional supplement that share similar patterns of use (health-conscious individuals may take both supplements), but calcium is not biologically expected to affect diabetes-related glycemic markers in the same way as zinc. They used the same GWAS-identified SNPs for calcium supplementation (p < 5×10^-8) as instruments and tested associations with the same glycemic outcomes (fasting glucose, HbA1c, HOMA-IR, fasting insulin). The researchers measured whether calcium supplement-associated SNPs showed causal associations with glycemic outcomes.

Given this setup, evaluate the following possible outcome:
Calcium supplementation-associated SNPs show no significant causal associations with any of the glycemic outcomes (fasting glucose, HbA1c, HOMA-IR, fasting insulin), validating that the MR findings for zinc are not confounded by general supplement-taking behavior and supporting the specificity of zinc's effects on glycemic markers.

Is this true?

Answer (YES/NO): YES